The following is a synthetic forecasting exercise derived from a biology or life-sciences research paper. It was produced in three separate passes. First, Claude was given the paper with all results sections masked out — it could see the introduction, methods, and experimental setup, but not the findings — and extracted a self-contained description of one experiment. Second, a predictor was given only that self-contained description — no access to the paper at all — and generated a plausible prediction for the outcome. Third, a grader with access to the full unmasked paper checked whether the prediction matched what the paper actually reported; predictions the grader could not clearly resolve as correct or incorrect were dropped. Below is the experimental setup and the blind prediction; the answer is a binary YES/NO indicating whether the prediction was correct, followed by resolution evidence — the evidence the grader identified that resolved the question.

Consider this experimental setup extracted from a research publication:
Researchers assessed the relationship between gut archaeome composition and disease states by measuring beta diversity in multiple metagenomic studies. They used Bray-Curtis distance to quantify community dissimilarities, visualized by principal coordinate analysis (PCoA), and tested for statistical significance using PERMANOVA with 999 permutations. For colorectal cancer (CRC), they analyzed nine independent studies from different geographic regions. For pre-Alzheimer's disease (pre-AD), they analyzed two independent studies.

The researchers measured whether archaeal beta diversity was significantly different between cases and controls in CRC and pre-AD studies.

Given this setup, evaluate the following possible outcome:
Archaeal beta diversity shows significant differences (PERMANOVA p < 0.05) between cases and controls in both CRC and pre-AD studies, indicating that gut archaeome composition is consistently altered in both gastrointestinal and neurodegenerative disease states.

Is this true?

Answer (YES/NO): NO